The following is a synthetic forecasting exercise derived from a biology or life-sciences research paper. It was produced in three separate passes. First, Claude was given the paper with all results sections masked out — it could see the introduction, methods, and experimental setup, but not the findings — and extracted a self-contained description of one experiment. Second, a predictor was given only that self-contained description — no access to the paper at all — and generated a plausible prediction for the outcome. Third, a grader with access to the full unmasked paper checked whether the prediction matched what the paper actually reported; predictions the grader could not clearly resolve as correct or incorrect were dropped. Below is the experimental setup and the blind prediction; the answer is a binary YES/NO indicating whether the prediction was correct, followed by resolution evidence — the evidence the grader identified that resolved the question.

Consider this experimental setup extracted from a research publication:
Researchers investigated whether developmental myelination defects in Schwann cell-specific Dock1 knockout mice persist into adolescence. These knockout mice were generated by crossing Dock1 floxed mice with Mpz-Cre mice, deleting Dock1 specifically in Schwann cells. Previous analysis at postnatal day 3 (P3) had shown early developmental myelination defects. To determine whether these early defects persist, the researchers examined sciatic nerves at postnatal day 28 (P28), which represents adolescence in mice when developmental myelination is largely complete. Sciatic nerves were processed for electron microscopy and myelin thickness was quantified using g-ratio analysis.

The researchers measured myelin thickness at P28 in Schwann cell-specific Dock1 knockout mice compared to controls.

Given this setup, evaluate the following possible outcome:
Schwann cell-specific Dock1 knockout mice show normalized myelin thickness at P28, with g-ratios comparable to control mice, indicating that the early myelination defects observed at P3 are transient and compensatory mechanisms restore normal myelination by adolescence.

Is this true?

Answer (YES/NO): YES